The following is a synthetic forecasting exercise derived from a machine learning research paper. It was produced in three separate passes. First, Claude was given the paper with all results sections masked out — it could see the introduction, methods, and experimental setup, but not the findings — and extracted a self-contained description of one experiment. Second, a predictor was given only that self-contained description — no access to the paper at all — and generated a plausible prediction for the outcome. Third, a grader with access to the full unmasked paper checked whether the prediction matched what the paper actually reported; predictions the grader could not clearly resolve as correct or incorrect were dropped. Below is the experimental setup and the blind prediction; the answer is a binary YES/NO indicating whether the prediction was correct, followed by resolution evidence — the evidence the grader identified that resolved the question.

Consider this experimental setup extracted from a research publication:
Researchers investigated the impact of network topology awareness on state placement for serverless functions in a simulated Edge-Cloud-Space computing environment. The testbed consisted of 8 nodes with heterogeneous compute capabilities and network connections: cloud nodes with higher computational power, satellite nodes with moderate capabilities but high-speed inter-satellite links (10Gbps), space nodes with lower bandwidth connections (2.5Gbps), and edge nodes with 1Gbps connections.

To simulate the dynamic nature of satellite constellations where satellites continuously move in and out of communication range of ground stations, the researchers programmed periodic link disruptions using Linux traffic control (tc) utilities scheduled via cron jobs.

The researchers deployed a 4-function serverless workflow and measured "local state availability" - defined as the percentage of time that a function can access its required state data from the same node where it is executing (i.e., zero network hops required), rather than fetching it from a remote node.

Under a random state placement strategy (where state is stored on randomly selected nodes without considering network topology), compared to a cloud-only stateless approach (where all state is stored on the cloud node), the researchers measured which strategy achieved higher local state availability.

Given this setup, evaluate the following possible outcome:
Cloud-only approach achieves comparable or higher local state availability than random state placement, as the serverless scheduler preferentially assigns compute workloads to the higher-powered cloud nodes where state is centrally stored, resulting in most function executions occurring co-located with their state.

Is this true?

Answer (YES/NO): NO